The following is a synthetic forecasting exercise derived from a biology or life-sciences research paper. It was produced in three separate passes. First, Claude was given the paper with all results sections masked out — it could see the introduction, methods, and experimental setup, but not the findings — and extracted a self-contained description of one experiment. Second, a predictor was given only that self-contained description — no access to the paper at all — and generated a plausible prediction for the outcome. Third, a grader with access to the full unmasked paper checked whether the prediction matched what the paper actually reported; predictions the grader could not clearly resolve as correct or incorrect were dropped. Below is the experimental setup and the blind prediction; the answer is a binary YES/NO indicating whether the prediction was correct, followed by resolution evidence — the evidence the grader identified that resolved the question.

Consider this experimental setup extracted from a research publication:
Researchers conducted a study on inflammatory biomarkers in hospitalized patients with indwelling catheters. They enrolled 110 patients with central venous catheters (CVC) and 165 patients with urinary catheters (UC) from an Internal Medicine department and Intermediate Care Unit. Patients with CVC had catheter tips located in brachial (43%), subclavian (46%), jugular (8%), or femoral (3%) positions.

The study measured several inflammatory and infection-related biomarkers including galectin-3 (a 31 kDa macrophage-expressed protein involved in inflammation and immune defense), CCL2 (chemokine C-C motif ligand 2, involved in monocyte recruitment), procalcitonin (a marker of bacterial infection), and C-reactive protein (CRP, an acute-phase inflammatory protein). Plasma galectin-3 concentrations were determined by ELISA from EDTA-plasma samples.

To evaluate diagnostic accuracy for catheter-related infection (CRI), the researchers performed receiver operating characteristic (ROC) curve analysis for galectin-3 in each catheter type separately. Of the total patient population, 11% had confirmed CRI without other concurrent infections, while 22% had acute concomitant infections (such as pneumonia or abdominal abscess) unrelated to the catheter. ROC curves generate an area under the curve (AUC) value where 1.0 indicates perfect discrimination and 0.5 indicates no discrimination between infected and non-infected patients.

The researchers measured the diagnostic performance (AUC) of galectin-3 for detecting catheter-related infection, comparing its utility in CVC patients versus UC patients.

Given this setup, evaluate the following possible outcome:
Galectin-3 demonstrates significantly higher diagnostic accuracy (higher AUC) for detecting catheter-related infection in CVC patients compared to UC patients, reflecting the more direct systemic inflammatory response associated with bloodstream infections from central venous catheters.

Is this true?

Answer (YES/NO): NO